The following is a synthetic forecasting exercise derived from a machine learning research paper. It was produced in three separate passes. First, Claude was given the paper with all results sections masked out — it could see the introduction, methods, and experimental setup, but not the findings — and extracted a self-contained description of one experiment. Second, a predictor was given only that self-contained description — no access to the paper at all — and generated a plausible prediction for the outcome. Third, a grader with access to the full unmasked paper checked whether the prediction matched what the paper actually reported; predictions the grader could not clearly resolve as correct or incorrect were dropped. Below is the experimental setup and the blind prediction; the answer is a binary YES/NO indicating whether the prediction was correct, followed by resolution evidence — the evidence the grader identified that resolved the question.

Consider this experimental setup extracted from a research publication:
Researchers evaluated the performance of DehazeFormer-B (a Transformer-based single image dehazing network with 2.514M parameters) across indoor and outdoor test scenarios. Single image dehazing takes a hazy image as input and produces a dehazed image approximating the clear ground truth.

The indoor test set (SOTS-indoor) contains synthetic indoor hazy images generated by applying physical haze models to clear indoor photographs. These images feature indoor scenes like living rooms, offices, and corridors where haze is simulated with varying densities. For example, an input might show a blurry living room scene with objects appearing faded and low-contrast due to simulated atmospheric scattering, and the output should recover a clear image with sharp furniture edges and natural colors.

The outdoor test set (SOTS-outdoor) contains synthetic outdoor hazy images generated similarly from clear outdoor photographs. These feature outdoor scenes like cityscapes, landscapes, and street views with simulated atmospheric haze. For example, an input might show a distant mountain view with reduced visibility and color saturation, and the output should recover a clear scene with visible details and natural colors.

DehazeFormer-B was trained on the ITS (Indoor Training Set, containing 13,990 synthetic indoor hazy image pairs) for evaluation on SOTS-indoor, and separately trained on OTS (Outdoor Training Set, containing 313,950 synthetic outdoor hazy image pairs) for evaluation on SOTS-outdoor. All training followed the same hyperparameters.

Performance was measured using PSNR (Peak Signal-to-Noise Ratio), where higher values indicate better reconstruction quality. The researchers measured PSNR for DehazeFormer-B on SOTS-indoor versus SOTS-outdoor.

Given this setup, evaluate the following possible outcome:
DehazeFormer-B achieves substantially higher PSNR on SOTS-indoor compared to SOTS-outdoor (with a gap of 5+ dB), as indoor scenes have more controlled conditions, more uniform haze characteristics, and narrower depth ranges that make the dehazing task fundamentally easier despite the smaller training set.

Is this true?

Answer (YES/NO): NO